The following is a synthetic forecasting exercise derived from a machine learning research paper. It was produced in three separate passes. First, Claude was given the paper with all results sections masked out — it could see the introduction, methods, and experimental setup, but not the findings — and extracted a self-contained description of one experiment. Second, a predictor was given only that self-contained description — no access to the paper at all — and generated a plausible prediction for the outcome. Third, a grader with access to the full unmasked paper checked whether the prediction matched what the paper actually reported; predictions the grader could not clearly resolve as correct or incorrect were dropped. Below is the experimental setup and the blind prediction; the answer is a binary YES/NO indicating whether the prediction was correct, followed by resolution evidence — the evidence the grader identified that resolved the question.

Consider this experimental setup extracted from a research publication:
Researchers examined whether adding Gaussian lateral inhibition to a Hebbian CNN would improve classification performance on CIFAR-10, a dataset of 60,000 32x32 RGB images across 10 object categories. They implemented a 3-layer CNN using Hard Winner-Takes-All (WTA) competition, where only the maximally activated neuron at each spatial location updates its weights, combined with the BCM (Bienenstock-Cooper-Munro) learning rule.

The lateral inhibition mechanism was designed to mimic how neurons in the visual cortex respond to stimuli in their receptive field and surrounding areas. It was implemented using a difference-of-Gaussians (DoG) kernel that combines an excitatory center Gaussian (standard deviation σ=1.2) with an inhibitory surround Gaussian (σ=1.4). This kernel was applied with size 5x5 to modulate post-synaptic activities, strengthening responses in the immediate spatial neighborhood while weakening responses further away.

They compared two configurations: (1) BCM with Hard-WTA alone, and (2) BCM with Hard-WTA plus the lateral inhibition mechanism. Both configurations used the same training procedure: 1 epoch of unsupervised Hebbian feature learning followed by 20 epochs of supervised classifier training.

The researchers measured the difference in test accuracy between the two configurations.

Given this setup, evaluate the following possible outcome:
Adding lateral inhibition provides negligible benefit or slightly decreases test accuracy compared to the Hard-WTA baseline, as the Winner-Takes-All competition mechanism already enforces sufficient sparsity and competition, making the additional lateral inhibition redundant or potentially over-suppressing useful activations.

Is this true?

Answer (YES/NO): NO